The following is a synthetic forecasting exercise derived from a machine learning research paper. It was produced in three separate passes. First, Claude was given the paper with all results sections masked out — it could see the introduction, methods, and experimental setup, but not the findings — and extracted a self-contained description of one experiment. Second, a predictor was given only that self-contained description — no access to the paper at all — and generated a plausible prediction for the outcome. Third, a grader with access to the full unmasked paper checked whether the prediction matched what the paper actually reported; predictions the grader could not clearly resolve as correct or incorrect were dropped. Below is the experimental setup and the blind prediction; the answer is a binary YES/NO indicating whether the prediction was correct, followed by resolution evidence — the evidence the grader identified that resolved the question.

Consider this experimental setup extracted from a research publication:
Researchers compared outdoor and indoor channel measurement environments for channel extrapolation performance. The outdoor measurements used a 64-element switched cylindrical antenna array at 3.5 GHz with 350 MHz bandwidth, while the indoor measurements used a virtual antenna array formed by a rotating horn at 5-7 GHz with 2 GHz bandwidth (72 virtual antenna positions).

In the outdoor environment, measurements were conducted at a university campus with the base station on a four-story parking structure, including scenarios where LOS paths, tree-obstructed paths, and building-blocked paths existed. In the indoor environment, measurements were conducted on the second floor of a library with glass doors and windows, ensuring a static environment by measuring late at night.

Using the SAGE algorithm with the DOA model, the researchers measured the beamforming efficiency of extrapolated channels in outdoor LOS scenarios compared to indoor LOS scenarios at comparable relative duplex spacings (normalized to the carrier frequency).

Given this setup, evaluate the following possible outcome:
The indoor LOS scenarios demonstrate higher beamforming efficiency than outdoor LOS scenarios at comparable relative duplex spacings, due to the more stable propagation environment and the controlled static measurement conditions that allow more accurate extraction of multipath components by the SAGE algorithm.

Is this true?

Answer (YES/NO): NO